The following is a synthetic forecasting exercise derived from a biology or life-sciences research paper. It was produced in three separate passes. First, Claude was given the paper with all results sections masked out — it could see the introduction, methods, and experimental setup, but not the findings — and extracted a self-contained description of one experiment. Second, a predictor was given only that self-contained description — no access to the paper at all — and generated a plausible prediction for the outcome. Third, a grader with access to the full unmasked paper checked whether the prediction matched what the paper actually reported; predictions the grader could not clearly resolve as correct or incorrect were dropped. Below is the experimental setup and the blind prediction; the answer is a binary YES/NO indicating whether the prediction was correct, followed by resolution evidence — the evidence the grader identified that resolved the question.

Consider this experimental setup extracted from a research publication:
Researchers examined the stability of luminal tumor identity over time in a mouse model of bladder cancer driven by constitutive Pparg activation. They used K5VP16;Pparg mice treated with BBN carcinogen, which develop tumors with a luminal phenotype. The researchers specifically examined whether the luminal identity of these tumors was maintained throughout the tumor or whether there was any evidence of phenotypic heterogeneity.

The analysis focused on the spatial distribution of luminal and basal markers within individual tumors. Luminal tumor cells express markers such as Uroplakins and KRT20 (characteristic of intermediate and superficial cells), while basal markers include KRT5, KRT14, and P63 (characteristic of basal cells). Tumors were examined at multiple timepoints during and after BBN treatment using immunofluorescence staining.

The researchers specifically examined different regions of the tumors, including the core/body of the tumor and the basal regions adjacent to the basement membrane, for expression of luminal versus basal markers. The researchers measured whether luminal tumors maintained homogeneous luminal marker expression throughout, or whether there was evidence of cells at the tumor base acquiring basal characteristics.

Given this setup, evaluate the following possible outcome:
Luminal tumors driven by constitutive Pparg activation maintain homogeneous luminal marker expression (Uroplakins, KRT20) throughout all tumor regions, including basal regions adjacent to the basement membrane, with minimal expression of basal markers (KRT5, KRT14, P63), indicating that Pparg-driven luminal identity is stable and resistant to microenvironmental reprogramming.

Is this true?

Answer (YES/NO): NO